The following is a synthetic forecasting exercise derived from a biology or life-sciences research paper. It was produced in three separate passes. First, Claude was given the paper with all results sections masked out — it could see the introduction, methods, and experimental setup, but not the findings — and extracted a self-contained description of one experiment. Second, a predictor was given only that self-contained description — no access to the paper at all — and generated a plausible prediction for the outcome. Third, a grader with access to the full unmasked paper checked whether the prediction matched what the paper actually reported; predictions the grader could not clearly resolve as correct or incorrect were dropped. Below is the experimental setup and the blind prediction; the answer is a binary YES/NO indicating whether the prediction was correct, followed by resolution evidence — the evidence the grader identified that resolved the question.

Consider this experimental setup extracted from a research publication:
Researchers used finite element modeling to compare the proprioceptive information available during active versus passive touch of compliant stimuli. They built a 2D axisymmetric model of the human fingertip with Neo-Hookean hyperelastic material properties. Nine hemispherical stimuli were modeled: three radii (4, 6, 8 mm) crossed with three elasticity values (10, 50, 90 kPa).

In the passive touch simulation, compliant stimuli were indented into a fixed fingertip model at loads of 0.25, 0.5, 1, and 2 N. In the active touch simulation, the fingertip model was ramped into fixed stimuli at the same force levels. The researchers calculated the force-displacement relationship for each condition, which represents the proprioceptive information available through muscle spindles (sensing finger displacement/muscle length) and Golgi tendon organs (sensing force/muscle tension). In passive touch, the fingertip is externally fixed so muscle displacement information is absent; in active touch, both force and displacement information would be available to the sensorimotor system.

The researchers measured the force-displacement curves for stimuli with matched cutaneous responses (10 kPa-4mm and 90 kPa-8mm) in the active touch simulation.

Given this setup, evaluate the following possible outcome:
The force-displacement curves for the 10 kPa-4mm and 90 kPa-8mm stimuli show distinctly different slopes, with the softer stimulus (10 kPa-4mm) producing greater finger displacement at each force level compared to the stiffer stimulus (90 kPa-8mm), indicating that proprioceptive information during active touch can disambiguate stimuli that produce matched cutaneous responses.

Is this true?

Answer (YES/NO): YES